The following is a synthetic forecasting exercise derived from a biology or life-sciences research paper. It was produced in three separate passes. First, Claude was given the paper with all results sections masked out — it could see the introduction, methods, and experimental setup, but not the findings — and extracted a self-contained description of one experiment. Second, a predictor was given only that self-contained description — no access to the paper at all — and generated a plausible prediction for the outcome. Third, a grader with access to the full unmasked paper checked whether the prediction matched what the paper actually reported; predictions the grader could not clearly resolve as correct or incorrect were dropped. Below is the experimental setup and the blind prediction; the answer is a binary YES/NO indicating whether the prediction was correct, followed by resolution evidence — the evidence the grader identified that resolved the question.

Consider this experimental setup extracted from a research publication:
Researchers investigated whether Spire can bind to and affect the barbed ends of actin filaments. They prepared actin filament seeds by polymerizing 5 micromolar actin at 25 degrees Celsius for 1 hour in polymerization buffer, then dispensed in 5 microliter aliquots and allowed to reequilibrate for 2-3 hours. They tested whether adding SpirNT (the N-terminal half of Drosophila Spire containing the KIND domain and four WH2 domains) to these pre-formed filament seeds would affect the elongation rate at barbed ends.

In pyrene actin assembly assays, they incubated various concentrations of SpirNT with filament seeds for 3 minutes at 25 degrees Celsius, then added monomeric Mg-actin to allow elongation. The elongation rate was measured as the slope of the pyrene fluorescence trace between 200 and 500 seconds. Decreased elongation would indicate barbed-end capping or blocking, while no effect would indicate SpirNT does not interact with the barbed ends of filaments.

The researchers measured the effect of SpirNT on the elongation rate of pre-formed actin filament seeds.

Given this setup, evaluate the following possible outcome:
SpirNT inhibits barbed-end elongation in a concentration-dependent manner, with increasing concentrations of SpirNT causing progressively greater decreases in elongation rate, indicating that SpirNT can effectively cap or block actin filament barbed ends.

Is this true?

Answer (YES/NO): YES